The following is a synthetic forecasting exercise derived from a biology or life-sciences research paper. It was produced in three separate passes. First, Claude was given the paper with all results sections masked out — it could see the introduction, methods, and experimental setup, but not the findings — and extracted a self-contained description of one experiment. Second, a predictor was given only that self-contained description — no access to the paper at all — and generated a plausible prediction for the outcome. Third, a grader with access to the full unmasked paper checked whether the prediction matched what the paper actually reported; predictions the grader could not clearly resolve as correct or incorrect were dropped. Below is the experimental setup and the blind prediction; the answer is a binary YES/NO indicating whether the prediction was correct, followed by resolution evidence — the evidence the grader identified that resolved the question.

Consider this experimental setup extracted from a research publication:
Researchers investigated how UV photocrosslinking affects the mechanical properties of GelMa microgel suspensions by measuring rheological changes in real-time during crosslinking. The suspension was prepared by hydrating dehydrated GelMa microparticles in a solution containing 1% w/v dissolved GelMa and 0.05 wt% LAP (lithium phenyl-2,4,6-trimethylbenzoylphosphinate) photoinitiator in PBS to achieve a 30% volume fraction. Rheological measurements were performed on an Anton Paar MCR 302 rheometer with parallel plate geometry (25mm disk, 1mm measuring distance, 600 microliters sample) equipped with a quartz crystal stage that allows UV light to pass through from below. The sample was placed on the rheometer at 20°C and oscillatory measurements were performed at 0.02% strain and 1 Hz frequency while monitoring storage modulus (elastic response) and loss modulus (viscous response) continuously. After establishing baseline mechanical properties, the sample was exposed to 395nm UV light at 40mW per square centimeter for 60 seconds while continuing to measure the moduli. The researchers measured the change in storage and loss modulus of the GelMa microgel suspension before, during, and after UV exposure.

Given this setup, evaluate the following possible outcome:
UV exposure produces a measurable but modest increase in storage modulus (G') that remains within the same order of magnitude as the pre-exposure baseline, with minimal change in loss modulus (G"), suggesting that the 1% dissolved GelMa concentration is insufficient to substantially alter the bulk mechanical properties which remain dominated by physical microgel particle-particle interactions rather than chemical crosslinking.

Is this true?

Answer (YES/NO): NO